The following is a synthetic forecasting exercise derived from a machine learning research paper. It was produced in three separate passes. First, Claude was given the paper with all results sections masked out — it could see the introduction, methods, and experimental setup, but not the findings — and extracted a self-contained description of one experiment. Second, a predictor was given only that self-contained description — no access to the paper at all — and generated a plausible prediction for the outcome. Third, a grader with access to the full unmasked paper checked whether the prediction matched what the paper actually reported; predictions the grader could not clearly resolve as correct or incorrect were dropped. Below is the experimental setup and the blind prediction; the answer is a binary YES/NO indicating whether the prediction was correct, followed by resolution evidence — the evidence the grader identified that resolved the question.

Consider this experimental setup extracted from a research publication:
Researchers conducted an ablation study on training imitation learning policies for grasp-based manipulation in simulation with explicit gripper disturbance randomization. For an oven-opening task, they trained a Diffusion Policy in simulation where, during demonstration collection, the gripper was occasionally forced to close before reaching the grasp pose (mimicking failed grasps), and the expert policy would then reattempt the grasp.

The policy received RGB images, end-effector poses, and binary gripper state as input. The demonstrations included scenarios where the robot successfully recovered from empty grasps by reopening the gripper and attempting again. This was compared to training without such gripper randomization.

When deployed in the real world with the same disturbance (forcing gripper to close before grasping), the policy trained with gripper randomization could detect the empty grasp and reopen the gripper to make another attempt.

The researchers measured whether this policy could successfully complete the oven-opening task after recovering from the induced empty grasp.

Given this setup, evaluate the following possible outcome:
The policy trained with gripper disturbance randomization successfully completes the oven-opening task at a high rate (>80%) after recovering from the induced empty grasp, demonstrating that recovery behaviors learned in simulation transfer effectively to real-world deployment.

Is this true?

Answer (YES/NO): NO